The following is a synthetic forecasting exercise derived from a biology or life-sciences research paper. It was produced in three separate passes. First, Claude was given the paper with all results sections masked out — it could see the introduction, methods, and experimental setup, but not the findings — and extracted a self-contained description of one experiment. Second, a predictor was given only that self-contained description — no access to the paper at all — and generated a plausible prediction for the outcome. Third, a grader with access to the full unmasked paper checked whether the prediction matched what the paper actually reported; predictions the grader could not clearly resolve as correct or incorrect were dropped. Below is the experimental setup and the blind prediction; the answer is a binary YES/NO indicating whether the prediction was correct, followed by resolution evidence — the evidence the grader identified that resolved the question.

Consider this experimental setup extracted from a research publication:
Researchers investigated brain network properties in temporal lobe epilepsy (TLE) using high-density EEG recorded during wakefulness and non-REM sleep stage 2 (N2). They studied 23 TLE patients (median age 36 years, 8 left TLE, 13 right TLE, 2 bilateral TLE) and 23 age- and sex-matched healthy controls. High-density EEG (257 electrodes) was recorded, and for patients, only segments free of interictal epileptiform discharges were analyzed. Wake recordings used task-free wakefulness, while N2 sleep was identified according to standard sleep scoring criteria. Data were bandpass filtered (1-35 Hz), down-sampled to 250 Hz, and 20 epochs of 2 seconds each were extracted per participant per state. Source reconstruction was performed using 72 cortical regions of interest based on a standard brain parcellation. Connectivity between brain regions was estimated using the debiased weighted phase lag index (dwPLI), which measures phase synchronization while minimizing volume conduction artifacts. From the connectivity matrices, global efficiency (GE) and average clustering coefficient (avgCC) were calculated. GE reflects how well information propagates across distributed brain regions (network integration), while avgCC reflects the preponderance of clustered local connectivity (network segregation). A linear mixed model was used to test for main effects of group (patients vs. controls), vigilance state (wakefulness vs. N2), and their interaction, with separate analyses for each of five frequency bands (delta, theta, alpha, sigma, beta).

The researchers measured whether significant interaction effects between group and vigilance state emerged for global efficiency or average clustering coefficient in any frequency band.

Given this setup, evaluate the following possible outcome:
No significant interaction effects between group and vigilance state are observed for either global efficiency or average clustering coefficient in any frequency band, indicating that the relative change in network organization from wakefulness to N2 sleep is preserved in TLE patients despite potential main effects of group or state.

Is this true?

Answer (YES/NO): NO